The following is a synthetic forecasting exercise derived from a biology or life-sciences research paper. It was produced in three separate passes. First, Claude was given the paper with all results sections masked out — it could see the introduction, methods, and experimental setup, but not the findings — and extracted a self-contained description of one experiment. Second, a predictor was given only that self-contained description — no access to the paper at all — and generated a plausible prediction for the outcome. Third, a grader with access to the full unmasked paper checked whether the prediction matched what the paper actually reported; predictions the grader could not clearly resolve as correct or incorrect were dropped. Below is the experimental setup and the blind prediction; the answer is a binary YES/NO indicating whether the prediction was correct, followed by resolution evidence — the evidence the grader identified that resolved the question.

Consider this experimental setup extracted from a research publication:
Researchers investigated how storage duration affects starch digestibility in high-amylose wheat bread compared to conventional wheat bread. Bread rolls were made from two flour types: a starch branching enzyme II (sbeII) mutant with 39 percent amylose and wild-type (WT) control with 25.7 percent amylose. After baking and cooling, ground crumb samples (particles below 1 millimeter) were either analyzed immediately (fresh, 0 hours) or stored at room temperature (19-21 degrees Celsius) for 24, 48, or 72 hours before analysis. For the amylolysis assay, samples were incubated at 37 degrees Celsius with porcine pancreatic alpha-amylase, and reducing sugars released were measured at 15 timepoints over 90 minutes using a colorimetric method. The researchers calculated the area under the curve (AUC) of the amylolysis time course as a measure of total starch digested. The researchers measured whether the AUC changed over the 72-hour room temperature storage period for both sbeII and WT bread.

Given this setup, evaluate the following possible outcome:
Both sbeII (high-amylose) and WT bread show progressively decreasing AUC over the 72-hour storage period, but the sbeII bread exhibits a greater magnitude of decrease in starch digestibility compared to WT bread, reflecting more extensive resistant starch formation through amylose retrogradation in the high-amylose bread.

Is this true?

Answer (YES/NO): NO